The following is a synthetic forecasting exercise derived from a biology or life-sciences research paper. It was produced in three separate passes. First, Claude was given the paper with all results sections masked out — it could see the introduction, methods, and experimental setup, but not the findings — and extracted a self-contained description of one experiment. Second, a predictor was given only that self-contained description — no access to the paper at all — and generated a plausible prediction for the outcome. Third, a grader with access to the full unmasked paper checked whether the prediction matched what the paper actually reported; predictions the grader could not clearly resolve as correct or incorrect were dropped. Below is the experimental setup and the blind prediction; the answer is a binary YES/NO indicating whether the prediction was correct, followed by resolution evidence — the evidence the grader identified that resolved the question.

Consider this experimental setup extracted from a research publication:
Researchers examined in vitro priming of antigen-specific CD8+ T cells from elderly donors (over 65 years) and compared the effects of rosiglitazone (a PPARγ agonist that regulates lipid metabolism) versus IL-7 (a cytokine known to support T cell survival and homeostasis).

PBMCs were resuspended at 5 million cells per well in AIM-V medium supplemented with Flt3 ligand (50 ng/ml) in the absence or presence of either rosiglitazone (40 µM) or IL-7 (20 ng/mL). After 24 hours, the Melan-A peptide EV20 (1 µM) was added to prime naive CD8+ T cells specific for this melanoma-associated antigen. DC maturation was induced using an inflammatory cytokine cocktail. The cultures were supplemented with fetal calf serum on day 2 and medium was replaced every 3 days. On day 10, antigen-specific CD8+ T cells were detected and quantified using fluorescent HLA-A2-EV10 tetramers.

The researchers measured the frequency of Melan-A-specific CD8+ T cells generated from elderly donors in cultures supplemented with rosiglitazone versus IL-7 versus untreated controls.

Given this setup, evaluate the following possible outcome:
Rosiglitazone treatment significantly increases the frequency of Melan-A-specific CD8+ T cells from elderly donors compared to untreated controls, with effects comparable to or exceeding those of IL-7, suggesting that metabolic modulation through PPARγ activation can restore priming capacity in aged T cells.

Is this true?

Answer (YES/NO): NO